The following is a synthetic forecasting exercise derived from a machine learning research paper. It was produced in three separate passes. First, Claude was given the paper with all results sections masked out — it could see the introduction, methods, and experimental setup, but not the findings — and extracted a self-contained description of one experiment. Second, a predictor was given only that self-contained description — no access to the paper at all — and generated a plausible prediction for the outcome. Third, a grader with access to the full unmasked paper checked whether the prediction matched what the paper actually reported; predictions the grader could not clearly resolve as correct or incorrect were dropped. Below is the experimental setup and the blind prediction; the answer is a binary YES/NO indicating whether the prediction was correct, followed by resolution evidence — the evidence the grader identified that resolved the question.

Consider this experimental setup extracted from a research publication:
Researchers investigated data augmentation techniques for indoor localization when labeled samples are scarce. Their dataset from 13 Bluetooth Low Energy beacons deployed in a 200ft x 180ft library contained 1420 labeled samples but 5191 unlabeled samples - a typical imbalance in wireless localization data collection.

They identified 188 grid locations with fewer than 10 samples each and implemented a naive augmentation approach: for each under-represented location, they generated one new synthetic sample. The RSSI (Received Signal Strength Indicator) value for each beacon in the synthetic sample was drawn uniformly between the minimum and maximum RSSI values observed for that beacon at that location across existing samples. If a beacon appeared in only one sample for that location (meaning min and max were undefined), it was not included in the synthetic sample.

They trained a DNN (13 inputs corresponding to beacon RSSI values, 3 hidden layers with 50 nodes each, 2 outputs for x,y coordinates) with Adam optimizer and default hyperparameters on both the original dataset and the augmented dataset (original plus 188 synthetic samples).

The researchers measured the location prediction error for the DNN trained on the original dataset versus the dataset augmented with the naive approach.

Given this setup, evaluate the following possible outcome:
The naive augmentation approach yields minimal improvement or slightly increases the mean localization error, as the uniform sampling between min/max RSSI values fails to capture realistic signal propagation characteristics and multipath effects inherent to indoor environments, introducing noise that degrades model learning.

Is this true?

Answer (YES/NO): NO